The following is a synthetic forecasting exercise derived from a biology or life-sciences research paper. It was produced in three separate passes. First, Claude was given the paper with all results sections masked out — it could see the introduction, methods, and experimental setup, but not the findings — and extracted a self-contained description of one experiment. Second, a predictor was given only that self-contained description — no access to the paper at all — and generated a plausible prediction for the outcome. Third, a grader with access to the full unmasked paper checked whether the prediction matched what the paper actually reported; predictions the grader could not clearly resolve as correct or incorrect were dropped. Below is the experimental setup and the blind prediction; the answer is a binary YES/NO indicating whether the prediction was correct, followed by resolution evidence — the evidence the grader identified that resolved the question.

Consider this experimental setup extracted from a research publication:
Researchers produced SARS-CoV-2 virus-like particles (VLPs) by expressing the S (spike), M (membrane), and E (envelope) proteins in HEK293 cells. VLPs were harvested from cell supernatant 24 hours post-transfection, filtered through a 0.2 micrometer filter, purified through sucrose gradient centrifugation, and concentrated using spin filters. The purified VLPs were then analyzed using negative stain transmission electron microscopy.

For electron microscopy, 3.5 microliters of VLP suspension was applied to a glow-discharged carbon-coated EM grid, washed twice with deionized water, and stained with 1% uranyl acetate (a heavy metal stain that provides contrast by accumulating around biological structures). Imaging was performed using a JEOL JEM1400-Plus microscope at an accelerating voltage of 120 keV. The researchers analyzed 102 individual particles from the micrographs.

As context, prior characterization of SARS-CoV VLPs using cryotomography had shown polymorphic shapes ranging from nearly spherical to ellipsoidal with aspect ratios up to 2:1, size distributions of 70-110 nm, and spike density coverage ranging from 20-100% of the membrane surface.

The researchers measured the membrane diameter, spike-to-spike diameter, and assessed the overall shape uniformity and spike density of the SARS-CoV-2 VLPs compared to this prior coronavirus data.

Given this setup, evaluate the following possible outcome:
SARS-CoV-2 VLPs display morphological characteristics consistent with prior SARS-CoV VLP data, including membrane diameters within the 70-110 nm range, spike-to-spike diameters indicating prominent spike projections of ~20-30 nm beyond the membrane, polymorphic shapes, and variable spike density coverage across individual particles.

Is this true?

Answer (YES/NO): NO